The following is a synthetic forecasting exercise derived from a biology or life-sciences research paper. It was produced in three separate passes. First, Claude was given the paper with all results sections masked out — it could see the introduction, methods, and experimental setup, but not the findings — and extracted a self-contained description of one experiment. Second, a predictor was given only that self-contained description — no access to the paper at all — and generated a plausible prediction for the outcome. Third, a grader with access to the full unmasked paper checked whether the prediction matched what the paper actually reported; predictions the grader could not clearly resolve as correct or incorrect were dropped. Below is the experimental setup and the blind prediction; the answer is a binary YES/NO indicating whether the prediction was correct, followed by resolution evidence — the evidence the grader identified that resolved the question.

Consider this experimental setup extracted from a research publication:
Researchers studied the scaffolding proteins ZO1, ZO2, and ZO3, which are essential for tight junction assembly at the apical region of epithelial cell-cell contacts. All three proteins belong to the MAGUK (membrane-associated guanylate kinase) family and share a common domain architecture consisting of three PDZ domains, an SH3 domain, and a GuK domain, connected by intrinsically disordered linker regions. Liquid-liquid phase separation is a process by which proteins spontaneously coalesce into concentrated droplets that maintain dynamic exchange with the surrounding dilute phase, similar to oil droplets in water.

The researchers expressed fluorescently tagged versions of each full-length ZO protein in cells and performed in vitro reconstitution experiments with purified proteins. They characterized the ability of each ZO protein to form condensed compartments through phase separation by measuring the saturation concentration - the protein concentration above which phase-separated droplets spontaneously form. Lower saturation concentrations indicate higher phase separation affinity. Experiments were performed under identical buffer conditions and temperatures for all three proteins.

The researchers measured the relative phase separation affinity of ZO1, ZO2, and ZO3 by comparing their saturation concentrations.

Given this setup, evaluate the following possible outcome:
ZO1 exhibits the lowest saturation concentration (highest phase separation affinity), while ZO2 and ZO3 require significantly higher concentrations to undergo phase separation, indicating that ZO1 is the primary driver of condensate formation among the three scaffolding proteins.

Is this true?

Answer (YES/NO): NO